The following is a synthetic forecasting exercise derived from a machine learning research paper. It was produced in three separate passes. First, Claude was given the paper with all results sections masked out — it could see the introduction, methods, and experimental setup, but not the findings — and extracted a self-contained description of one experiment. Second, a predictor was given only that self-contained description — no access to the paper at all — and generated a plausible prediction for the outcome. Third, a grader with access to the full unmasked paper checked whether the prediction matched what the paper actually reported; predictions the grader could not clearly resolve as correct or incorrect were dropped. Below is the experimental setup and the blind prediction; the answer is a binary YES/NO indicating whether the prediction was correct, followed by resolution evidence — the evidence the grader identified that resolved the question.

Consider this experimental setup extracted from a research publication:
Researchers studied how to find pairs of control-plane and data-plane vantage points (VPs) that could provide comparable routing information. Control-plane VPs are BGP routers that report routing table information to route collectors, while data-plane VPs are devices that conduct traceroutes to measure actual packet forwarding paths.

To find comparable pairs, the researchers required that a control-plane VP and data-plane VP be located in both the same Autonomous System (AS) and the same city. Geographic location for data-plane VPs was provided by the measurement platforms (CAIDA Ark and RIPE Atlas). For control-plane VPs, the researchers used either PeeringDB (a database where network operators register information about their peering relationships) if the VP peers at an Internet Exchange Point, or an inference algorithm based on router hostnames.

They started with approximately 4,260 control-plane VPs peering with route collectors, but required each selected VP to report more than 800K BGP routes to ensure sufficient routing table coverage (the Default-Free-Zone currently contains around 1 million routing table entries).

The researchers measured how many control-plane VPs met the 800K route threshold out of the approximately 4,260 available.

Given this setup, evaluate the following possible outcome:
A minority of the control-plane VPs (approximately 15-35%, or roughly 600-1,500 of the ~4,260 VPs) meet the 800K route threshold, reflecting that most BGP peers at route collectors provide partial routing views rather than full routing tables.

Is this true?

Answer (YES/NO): NO